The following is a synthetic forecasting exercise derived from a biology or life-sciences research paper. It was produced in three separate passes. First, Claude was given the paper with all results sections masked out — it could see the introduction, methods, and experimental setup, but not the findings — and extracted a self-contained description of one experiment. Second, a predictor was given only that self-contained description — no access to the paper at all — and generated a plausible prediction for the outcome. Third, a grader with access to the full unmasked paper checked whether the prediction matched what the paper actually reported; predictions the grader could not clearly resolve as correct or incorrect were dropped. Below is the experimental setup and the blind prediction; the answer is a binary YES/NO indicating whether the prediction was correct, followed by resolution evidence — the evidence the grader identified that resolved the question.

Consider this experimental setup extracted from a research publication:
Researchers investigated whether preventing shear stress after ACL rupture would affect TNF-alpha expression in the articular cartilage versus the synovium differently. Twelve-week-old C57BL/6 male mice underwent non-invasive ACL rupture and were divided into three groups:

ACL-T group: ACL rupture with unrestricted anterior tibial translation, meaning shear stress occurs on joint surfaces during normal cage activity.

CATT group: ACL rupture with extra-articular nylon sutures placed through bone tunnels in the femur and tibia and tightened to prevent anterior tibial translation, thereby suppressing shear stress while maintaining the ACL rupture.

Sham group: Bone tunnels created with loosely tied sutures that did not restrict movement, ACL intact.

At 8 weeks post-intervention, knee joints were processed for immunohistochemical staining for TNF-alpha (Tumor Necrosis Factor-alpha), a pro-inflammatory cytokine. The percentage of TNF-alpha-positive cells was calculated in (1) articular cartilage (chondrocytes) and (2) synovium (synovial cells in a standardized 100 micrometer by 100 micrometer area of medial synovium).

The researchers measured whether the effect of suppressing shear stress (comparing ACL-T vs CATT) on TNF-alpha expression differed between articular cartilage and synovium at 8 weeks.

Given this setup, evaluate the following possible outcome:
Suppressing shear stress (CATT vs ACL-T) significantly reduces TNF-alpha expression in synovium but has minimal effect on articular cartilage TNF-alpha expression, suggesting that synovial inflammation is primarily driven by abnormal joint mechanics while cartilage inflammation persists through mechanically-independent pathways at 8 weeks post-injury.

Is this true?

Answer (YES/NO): NO